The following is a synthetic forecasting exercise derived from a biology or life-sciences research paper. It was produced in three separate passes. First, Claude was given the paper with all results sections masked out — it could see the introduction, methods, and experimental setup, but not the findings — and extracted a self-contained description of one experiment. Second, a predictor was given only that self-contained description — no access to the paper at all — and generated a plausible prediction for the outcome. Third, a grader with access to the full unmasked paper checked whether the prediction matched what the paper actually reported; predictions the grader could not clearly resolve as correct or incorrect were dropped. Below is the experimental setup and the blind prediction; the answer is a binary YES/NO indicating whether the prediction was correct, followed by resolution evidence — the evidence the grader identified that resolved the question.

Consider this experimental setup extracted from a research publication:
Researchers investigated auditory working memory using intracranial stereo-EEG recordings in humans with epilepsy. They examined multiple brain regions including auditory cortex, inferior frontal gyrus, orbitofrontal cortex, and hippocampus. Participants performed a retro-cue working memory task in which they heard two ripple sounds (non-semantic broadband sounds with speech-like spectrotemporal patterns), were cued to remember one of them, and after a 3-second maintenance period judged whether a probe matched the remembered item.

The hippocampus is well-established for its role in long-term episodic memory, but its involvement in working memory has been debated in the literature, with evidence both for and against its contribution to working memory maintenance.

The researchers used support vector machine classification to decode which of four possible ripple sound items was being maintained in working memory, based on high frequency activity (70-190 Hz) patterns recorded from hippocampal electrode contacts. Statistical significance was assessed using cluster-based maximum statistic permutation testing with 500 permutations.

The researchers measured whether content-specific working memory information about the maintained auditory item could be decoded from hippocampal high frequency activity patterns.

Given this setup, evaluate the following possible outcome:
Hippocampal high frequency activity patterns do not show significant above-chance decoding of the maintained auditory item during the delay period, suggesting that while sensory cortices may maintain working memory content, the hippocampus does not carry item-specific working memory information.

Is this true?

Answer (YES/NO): NO